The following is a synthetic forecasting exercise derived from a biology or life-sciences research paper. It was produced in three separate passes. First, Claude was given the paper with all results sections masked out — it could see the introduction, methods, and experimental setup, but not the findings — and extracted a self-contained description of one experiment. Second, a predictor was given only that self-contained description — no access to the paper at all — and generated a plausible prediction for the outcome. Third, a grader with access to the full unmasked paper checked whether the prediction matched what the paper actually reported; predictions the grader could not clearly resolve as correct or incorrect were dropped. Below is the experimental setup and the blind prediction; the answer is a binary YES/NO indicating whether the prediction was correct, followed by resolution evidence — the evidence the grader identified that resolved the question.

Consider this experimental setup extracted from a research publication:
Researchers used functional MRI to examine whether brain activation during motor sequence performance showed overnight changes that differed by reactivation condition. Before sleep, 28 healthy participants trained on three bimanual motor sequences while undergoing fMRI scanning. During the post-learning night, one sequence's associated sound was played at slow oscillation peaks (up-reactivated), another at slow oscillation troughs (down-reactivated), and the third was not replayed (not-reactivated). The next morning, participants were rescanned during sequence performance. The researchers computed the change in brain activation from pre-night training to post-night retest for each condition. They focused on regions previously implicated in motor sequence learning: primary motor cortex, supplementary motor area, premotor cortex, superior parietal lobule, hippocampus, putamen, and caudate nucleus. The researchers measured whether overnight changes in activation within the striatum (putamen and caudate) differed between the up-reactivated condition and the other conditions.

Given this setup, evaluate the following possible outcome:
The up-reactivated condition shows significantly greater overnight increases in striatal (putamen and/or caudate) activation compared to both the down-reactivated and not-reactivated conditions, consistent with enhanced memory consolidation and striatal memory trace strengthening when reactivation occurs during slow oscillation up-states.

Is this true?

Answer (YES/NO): YES